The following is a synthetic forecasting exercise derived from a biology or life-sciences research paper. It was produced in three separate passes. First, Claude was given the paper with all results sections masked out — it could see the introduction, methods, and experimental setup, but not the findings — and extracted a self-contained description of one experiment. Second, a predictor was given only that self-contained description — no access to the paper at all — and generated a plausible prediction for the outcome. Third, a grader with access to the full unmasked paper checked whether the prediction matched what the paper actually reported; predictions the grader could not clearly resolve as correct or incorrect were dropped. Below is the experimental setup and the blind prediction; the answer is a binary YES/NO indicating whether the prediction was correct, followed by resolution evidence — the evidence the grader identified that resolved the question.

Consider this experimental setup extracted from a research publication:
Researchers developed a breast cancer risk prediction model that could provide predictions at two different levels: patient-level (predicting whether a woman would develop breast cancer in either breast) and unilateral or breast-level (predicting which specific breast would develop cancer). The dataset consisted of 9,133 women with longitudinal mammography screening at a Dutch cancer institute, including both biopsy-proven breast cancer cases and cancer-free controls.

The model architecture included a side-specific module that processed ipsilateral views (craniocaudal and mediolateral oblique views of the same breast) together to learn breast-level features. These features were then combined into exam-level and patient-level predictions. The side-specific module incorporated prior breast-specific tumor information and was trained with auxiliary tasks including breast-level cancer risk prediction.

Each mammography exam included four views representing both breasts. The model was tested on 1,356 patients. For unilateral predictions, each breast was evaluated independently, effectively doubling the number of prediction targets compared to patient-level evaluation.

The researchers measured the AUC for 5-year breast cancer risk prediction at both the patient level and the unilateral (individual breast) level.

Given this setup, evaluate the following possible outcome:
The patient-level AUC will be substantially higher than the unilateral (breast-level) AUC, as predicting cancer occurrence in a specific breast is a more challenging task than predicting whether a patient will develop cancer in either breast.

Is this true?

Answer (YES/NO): NO